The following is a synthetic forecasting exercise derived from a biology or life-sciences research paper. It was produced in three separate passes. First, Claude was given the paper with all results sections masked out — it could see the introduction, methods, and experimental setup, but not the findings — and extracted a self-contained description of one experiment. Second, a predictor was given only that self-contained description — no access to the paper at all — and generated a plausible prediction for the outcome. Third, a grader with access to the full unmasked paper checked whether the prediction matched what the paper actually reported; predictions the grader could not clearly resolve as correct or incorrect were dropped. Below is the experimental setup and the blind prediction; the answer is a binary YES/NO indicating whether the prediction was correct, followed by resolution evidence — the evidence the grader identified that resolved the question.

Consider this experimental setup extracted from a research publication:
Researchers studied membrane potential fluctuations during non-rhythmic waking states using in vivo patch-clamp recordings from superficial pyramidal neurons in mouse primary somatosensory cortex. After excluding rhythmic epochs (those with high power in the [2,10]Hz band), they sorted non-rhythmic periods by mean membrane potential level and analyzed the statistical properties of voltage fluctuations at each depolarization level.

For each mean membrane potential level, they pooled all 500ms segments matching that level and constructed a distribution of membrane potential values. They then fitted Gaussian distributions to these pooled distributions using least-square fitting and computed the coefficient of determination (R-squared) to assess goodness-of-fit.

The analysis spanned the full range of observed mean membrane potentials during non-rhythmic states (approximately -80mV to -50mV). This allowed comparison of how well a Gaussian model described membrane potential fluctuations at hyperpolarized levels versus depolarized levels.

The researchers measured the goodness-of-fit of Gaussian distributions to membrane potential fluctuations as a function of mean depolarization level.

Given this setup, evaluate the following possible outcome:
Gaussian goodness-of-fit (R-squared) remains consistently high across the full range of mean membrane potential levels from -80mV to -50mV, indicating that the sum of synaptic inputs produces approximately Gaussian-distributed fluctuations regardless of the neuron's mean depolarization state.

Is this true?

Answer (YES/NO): NO